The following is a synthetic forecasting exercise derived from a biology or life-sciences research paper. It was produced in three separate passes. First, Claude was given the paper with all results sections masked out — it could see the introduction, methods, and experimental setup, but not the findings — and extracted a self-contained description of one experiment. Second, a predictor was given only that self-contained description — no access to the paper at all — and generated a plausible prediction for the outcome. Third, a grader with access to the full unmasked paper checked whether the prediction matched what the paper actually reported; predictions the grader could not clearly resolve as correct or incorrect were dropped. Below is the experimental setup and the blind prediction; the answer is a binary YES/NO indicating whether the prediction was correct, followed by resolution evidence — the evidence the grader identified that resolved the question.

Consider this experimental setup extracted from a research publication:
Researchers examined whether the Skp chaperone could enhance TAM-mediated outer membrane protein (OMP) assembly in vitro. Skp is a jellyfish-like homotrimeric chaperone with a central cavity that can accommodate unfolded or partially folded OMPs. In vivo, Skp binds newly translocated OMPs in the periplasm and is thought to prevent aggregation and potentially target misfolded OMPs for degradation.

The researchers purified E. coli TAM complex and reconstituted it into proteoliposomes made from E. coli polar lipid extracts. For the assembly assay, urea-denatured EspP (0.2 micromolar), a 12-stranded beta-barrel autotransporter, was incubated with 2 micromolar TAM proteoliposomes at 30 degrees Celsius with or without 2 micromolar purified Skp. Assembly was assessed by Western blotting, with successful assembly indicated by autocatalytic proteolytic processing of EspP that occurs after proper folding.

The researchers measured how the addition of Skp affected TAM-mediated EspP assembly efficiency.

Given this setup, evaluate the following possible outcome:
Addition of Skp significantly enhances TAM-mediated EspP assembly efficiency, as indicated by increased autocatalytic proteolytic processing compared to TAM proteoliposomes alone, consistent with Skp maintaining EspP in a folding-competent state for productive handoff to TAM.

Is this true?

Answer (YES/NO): NO